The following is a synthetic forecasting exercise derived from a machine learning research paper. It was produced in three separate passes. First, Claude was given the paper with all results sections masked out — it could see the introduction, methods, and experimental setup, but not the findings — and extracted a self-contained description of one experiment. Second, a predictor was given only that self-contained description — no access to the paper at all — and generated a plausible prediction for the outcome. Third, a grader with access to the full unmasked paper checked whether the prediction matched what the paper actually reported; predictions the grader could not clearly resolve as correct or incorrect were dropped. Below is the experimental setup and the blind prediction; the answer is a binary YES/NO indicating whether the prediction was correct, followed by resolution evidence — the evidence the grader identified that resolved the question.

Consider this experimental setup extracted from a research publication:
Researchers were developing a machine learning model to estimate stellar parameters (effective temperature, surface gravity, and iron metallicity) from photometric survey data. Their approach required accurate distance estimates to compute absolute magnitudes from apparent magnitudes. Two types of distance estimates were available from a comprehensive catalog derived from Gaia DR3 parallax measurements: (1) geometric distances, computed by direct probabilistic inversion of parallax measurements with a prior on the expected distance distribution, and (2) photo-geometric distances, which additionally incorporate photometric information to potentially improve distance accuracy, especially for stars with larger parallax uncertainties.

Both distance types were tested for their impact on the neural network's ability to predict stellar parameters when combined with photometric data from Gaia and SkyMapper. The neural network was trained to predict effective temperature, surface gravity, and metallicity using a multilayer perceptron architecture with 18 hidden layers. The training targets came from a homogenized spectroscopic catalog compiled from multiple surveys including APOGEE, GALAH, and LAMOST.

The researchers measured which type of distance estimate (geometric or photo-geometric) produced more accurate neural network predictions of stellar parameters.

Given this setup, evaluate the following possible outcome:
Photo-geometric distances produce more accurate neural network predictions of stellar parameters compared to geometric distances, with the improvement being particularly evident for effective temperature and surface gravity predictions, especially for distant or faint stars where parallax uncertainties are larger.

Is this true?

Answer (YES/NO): NO